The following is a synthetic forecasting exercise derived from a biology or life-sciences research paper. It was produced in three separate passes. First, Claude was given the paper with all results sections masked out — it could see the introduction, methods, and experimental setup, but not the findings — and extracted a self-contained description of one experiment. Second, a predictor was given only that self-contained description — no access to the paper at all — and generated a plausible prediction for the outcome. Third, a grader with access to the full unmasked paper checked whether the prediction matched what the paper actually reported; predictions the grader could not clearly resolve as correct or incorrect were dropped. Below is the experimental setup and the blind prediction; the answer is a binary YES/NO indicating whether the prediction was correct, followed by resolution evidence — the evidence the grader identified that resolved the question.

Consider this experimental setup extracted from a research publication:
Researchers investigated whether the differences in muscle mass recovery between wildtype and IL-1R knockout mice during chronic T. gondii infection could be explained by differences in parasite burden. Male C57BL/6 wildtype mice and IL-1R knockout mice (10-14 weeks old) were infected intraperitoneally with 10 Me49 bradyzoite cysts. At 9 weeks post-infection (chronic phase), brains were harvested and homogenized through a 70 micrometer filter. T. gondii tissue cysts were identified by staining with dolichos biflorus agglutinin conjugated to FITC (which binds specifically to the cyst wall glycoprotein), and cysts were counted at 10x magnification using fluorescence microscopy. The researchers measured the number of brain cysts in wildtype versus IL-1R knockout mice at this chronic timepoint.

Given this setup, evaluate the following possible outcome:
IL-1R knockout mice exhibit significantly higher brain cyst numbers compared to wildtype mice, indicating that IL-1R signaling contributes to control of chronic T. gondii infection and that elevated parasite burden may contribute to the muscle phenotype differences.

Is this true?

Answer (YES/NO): NO